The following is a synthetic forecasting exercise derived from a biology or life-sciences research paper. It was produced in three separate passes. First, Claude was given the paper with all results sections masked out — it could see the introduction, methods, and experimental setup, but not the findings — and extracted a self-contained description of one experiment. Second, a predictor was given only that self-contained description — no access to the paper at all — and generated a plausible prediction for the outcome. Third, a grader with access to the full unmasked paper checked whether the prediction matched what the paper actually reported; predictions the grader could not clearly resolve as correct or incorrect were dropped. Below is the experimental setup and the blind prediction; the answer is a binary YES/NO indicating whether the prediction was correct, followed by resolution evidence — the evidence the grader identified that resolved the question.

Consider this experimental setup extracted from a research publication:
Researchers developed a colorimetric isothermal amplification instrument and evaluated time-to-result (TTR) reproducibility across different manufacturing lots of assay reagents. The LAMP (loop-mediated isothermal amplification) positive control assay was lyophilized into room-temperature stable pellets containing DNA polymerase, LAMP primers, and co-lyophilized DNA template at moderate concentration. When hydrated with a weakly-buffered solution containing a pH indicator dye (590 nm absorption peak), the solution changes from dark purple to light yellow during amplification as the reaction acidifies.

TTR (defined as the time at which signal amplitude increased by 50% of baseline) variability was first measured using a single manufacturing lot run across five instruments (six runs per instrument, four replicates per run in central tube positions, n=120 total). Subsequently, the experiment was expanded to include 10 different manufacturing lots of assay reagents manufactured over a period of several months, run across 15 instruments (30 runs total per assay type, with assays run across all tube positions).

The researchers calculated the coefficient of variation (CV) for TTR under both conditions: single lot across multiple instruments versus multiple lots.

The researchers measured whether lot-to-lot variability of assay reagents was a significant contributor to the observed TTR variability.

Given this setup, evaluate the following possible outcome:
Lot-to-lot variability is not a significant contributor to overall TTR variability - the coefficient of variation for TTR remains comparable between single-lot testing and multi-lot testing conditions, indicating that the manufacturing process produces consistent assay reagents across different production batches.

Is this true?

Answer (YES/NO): YES